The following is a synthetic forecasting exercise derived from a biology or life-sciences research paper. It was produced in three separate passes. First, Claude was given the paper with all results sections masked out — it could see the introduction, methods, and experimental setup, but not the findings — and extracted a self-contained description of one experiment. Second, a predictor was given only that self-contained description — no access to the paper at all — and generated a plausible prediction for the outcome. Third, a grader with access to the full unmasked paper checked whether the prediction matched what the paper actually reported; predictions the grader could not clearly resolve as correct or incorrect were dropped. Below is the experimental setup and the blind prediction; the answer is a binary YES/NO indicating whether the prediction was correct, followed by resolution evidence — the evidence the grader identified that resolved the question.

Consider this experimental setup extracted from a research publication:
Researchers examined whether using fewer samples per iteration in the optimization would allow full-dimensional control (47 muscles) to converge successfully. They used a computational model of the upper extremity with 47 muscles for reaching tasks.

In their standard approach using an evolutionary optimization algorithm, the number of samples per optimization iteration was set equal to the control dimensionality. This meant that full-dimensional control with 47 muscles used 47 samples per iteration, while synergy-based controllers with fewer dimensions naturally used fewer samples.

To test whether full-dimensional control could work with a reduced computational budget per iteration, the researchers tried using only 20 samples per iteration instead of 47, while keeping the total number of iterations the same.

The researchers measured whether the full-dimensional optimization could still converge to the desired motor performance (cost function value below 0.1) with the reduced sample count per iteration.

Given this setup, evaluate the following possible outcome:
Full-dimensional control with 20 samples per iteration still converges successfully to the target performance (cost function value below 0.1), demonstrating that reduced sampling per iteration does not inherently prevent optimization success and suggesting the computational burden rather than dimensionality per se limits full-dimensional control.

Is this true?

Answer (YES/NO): NO